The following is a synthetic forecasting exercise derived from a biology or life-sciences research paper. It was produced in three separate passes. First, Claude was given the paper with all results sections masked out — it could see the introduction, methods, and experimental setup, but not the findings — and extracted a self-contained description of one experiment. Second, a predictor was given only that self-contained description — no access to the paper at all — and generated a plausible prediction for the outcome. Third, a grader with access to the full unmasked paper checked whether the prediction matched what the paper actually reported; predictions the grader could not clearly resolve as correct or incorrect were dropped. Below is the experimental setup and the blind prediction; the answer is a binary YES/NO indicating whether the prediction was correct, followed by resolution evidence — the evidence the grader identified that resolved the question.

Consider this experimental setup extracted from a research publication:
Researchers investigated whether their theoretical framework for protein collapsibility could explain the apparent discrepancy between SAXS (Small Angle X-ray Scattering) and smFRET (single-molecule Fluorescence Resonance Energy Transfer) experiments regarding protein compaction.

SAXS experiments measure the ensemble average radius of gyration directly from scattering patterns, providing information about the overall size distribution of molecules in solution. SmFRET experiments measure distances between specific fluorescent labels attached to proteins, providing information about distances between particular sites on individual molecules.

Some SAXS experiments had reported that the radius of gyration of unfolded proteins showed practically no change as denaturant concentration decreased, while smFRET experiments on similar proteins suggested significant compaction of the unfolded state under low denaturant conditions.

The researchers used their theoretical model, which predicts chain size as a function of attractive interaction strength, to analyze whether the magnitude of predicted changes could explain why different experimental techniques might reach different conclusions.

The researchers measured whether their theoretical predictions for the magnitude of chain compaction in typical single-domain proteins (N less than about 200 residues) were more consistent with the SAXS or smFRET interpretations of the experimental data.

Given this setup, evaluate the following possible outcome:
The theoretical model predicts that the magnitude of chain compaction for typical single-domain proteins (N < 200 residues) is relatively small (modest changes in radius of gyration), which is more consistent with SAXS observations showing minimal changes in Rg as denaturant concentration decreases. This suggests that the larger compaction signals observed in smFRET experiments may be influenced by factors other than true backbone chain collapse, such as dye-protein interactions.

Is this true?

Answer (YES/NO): NO